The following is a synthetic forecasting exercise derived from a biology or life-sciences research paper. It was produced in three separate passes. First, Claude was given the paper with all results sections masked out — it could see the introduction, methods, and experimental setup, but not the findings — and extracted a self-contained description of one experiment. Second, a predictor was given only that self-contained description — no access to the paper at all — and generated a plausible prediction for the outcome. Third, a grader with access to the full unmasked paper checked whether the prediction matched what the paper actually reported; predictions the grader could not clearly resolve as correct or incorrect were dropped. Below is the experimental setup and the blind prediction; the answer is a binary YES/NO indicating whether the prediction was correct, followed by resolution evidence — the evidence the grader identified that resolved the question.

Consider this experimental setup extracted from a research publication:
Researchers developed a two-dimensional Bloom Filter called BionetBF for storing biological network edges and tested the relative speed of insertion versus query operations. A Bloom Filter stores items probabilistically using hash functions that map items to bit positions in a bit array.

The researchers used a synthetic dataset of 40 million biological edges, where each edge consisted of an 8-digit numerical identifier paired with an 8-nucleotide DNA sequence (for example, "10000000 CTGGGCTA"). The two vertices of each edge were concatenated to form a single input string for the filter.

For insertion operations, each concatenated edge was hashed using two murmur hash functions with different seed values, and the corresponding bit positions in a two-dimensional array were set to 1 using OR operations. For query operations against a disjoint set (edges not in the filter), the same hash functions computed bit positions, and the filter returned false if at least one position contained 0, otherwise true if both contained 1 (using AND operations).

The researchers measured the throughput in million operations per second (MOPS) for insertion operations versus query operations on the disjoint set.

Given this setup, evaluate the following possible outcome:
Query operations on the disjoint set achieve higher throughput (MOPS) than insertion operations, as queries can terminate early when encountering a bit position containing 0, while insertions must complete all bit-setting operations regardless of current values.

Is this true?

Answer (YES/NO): NO